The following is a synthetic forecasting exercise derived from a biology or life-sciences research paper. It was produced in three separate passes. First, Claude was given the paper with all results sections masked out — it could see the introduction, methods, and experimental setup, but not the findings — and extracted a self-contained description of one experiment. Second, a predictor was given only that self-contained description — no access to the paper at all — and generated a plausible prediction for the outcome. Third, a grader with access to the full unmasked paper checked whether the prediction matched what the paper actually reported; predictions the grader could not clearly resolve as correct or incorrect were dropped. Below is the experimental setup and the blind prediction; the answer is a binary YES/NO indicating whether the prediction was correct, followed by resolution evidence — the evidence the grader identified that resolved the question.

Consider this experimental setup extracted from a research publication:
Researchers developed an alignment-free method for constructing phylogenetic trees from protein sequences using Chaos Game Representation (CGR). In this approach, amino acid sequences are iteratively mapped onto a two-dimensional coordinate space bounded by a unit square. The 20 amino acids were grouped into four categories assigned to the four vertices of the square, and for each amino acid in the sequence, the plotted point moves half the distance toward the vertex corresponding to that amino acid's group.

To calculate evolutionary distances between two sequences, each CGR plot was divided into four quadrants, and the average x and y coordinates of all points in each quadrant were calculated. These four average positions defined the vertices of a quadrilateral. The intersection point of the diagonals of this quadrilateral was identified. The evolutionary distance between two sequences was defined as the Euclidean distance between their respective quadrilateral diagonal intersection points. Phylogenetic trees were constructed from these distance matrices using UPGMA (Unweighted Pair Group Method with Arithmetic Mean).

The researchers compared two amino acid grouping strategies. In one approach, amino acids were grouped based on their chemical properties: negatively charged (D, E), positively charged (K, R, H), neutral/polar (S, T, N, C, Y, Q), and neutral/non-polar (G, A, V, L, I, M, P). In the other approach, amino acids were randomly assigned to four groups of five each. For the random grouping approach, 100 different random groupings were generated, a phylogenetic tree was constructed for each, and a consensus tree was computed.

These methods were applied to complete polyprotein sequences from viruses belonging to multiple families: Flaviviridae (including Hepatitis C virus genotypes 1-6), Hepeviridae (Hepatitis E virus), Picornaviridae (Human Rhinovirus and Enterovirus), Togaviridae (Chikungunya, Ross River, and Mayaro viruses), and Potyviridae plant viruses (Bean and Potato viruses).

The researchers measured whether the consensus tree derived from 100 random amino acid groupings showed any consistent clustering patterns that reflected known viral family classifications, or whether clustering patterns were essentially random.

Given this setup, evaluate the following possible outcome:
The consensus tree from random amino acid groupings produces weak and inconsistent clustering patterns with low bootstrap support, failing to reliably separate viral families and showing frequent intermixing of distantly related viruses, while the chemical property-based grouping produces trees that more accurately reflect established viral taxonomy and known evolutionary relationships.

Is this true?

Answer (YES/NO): YES